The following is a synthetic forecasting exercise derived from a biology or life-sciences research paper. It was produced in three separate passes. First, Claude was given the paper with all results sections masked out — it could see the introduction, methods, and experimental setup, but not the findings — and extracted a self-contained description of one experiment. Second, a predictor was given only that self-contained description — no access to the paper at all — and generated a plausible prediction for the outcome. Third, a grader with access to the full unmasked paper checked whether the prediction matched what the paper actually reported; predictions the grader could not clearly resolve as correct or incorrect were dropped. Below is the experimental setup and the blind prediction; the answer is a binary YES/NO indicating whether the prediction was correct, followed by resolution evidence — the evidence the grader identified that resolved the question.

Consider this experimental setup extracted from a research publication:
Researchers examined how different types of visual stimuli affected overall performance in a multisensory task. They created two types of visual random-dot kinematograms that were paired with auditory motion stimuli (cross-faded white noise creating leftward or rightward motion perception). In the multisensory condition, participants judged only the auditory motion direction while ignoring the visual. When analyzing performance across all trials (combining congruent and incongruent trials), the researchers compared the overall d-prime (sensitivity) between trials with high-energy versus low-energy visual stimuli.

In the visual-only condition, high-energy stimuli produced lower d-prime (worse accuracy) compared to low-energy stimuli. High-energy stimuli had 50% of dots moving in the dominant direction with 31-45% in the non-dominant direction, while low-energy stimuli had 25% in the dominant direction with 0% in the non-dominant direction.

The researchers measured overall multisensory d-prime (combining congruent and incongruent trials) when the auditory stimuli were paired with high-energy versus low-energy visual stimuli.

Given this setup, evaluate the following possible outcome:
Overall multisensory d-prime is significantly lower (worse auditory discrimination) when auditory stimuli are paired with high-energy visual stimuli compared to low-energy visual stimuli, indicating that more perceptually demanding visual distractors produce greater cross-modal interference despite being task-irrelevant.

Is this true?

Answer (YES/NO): NO